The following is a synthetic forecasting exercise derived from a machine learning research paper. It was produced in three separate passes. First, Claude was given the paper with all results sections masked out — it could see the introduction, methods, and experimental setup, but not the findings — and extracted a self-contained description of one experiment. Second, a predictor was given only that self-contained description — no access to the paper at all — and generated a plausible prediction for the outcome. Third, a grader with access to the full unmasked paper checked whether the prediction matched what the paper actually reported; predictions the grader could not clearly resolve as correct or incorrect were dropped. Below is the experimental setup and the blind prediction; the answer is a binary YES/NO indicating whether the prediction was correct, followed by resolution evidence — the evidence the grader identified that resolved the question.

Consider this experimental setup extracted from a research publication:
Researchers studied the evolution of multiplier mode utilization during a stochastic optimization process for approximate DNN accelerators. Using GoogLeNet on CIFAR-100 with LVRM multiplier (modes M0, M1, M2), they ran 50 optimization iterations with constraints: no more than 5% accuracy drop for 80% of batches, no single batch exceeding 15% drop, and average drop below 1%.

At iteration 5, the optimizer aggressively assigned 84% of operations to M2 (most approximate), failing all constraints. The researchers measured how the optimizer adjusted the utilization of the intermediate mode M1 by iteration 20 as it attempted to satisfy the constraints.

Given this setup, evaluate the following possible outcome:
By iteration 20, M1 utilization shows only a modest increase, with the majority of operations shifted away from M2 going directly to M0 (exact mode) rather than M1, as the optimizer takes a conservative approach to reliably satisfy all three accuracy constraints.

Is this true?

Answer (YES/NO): NO